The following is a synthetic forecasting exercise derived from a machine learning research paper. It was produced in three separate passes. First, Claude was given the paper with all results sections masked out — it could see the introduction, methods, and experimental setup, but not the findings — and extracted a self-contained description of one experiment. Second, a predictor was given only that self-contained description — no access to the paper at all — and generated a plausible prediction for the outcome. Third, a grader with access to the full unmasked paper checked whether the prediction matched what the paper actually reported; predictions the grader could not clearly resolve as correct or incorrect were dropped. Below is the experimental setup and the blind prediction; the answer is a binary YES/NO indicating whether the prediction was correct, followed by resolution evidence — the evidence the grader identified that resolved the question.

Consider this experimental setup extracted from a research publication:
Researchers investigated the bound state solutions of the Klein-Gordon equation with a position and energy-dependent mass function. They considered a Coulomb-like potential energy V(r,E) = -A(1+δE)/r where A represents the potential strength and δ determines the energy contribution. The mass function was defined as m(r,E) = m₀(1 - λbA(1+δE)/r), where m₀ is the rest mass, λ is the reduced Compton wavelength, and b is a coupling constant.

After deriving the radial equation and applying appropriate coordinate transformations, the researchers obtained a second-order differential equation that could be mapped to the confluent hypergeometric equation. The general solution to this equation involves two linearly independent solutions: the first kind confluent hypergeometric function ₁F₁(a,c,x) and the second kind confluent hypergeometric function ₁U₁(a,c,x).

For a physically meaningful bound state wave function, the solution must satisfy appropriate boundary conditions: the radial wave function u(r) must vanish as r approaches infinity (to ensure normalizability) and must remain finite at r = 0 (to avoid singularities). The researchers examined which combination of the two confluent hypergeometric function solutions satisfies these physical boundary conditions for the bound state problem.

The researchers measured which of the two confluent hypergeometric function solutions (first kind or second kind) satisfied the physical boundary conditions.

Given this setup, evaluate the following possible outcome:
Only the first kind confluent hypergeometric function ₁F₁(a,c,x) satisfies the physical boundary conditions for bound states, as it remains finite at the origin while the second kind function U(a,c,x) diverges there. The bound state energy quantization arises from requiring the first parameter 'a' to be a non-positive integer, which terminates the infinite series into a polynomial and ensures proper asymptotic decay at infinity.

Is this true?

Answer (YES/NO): YES